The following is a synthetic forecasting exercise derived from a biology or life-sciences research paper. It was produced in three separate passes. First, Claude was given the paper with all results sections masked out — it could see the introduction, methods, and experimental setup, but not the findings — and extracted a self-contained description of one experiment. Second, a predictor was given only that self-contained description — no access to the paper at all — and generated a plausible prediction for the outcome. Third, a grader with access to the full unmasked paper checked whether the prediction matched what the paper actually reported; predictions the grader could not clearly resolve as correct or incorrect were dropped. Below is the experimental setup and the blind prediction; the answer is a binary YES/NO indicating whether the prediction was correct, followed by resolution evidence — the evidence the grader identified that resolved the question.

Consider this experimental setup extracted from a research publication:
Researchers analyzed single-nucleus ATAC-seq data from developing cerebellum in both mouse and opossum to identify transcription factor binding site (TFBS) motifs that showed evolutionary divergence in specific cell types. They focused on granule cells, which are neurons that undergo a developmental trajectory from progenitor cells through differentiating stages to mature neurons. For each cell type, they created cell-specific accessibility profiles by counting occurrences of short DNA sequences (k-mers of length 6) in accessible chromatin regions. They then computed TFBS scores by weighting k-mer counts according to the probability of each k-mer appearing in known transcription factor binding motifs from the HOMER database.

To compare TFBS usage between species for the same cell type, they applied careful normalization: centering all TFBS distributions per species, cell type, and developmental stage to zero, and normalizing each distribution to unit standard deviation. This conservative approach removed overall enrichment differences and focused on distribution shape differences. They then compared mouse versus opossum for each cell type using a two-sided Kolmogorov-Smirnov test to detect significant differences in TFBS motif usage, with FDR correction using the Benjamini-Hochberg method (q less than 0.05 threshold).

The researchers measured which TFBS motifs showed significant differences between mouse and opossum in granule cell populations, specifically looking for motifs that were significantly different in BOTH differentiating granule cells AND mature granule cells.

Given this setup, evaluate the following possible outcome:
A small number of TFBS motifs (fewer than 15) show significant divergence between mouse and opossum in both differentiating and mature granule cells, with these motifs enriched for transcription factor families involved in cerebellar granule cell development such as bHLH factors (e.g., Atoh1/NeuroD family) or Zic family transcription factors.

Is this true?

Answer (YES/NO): NO